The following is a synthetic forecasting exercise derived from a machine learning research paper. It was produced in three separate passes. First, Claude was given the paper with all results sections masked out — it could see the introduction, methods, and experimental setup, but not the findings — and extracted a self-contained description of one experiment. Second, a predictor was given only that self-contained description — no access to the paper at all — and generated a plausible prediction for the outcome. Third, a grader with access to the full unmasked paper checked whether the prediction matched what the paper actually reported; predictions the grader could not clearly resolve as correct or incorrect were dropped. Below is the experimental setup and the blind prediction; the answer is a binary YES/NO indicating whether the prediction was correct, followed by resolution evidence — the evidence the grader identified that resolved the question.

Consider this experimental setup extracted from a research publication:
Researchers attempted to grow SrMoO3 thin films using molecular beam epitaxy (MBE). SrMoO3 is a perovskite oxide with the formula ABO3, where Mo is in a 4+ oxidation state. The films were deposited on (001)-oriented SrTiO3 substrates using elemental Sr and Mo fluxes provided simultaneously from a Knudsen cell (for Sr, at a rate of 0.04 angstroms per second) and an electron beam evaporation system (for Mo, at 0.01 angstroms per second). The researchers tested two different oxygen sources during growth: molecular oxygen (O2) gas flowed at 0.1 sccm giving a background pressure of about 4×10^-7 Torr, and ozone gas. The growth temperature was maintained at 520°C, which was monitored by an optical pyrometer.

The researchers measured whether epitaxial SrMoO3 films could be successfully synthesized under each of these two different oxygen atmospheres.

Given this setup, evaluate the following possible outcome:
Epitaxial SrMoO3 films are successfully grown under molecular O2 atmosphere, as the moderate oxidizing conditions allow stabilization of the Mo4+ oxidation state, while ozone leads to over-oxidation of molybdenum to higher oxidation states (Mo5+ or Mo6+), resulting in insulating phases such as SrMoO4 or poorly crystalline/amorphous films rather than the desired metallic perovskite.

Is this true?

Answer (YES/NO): YES